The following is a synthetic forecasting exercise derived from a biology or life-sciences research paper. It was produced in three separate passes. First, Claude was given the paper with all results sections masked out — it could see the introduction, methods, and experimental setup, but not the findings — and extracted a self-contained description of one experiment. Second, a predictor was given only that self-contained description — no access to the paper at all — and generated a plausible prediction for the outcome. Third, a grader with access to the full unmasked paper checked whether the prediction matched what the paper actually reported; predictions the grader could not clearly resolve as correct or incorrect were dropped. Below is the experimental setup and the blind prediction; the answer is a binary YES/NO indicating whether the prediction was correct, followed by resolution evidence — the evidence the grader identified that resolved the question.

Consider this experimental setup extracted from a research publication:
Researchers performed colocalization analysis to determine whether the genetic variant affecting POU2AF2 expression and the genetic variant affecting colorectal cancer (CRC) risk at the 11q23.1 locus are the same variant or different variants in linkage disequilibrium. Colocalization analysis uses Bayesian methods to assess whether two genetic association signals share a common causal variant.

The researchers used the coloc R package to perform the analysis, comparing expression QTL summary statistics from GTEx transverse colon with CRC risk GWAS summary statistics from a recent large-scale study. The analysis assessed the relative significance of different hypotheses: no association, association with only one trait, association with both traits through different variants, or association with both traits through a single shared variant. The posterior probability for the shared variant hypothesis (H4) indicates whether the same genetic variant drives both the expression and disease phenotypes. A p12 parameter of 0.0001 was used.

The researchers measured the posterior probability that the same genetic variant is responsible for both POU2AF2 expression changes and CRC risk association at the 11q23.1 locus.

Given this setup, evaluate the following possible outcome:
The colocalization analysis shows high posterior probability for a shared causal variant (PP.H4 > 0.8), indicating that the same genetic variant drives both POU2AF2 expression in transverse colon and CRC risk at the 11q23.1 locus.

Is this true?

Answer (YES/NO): YES